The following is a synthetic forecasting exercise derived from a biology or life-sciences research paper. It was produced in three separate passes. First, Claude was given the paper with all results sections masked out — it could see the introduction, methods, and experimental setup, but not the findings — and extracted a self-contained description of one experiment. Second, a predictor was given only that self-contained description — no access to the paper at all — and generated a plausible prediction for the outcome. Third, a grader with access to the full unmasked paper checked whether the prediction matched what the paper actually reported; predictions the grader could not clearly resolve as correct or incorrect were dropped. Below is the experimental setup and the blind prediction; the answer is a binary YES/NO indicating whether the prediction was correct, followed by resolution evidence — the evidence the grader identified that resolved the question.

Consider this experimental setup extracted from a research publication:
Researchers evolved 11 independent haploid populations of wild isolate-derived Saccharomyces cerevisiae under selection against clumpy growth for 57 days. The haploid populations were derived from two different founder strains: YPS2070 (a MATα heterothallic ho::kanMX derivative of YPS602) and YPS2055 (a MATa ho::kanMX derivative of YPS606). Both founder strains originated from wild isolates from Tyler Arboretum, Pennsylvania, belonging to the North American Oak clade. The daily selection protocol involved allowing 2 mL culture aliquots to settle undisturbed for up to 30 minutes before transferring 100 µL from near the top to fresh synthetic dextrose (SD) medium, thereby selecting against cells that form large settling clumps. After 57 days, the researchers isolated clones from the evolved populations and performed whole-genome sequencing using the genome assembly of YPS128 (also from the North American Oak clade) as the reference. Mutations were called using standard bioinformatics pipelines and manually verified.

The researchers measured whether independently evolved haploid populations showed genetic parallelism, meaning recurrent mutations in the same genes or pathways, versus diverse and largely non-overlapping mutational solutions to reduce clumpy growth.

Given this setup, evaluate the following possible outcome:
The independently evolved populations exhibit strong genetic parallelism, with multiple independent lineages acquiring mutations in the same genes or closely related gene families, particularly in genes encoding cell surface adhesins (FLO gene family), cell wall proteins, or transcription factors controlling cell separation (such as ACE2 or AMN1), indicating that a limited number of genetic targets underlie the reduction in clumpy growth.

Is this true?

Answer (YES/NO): NO